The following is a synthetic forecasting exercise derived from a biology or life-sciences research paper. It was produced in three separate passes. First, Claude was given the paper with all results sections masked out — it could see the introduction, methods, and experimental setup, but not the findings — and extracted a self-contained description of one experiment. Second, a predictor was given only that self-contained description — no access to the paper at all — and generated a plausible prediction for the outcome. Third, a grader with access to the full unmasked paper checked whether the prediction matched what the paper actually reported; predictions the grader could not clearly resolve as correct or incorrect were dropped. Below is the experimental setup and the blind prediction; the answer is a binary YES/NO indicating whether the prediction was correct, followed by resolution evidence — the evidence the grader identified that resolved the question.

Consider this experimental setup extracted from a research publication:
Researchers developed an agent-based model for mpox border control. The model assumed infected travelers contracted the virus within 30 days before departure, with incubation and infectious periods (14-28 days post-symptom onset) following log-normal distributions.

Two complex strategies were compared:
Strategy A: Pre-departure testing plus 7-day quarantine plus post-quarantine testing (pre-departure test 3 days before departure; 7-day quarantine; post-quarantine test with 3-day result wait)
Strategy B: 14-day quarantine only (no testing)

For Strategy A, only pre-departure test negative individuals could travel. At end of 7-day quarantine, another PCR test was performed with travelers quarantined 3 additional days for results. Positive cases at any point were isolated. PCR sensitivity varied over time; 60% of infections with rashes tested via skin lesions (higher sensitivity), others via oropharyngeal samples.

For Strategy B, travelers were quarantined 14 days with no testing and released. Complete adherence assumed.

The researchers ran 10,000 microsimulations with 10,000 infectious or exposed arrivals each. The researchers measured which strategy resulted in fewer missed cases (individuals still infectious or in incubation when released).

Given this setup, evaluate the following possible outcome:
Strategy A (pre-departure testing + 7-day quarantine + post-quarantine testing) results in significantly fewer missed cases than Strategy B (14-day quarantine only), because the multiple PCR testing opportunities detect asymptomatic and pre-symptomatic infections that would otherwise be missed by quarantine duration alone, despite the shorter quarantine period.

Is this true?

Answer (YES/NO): YES